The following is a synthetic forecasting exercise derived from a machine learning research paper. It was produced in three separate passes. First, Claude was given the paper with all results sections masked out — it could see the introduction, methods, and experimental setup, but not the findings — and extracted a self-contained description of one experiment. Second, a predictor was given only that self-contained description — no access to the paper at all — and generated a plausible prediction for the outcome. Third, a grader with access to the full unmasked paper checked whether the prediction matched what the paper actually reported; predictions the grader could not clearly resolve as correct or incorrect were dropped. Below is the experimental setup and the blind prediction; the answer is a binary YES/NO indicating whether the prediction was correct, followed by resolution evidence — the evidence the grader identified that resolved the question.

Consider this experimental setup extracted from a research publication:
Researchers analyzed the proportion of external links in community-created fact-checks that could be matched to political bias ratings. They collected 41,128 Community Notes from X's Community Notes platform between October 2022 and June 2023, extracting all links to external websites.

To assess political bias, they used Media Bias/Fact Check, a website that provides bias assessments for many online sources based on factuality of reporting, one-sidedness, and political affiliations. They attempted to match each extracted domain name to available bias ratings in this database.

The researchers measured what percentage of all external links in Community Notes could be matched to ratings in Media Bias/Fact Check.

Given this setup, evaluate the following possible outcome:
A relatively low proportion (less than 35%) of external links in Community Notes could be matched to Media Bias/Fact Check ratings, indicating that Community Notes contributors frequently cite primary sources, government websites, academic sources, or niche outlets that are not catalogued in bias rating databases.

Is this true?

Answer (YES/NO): NO